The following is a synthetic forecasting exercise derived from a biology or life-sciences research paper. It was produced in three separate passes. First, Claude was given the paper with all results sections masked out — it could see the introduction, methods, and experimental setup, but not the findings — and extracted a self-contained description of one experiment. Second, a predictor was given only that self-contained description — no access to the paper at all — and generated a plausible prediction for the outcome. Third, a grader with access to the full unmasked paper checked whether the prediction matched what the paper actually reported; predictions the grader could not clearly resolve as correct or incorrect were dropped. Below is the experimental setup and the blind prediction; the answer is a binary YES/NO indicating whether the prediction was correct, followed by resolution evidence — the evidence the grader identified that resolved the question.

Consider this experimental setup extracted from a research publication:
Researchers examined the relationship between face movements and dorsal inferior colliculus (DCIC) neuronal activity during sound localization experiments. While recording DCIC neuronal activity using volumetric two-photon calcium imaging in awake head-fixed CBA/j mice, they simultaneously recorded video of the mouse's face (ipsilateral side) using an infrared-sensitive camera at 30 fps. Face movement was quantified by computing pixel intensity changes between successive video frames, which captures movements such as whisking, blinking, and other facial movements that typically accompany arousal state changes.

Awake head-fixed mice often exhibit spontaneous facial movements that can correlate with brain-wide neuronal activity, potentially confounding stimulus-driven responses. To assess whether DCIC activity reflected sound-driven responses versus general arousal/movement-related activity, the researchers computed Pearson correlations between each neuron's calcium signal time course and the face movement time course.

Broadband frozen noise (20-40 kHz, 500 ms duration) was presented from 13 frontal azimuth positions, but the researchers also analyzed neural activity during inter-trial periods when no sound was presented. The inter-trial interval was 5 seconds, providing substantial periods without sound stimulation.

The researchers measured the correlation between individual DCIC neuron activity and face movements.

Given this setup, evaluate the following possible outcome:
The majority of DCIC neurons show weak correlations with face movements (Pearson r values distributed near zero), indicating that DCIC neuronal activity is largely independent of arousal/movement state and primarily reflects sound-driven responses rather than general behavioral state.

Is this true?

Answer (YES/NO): YES